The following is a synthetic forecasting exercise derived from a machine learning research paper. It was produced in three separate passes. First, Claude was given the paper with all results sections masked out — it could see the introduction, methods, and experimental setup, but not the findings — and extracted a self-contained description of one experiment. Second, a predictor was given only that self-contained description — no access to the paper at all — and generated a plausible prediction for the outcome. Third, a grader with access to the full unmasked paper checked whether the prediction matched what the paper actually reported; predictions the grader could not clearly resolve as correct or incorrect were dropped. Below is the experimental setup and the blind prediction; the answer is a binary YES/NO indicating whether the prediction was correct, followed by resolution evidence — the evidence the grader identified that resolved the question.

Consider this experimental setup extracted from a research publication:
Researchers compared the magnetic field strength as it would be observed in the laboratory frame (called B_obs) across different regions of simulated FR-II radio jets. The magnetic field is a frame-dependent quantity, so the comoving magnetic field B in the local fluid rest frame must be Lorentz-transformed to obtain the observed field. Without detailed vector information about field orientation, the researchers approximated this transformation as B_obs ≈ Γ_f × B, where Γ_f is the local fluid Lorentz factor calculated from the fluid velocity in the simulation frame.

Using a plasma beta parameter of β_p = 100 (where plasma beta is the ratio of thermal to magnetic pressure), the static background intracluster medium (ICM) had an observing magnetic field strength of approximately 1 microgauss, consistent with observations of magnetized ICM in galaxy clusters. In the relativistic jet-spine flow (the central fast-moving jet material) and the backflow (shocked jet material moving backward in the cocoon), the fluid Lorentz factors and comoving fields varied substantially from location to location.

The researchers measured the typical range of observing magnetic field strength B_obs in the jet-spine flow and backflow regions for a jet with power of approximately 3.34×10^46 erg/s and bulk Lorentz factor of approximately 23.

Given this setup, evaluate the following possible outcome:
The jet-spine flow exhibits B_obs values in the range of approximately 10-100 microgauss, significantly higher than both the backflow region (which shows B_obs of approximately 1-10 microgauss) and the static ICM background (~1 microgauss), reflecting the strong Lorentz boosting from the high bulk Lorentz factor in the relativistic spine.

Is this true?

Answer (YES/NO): NO